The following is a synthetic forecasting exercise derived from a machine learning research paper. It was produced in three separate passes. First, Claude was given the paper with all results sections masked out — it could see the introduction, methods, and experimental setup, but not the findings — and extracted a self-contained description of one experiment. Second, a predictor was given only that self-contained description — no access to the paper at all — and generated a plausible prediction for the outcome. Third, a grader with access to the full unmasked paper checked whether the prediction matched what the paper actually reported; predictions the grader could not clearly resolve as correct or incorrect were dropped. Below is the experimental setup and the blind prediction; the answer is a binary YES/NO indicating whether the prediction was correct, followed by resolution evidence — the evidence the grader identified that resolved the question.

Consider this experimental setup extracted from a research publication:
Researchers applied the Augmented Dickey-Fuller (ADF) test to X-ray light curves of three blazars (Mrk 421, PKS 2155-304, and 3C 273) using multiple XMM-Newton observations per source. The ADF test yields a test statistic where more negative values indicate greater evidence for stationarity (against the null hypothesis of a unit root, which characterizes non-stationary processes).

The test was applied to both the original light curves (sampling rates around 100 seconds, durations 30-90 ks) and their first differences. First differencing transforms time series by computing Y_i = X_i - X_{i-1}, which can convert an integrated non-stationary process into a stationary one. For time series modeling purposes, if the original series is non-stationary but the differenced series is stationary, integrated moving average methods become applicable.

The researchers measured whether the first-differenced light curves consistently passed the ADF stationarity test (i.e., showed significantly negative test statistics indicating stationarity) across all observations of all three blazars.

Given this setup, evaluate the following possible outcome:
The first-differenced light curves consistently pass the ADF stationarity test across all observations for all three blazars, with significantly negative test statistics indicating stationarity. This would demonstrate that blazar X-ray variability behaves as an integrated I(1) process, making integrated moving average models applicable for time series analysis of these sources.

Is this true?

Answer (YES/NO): YES